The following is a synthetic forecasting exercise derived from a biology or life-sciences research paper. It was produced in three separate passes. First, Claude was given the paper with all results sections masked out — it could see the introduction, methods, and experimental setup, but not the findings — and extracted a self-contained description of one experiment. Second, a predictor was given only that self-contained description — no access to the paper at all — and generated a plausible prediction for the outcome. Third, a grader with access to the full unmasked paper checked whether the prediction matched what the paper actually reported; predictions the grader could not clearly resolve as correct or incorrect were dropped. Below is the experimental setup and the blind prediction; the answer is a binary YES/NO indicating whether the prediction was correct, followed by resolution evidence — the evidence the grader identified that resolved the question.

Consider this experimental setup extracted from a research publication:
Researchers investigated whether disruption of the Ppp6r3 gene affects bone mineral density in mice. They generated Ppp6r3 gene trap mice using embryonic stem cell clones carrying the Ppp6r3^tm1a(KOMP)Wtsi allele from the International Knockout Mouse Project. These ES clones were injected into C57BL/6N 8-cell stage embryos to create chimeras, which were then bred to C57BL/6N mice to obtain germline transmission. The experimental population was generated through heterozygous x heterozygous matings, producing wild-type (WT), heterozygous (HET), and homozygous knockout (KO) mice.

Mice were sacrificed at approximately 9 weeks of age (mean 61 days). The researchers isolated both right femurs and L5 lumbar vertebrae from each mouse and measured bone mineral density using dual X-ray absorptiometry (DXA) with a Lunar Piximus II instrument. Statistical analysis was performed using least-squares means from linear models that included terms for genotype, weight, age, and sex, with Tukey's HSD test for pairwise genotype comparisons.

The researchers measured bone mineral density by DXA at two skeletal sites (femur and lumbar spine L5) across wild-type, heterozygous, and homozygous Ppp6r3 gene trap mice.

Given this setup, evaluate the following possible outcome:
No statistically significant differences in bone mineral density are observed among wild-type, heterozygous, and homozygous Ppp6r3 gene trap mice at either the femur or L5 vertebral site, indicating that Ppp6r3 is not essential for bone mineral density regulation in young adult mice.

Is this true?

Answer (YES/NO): NO